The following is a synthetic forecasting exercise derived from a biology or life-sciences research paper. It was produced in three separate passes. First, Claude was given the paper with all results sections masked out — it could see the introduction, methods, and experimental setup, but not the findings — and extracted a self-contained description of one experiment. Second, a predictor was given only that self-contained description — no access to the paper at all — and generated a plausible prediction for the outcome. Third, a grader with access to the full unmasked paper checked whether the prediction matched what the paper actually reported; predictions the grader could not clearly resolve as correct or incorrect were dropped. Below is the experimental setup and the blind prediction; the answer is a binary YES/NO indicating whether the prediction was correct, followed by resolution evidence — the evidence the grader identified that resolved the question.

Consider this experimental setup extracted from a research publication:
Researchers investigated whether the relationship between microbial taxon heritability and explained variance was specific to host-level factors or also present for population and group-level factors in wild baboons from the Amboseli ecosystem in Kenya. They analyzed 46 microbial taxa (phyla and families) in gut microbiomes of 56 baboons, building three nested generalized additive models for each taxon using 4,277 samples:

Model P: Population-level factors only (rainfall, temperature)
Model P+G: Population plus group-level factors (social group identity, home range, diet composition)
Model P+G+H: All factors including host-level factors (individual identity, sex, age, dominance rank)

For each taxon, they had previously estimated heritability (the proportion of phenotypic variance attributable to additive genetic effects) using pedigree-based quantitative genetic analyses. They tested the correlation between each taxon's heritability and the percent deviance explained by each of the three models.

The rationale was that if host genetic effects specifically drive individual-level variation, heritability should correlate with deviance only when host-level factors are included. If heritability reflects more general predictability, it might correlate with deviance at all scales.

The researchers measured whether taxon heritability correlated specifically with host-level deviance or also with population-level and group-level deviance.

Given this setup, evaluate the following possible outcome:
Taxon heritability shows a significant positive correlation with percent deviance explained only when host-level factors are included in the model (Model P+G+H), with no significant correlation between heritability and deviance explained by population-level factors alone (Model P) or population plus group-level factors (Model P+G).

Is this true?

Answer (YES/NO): YES